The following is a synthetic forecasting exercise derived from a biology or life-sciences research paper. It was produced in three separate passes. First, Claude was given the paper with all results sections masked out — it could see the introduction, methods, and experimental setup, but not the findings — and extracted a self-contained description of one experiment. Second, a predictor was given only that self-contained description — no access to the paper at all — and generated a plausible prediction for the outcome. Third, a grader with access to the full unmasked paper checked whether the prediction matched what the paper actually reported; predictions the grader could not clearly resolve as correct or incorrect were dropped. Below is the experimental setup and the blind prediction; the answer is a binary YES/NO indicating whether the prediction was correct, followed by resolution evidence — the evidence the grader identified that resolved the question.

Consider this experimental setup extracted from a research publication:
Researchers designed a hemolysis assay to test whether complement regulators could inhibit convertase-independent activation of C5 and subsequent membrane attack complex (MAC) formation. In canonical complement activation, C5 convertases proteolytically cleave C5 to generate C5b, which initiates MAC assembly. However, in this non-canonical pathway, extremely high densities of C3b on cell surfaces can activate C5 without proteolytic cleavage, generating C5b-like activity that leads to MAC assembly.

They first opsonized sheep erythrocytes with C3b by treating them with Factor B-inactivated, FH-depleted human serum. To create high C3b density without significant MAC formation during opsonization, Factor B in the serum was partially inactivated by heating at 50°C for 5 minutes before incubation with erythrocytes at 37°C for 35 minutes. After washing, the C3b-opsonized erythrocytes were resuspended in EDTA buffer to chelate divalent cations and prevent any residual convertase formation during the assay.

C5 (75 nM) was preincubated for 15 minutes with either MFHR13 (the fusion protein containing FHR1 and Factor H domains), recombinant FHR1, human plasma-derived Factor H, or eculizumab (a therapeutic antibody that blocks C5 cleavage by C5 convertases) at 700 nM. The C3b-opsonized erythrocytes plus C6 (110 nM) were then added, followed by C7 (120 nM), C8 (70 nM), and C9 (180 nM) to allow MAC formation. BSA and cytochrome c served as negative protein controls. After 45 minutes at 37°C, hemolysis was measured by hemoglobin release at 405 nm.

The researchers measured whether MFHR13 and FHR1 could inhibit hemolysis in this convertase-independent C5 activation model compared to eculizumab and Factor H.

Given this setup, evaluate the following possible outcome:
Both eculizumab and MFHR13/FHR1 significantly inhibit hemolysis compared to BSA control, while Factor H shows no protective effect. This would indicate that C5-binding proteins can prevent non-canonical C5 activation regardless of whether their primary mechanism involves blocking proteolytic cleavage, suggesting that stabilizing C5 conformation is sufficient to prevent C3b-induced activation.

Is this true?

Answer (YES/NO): NO